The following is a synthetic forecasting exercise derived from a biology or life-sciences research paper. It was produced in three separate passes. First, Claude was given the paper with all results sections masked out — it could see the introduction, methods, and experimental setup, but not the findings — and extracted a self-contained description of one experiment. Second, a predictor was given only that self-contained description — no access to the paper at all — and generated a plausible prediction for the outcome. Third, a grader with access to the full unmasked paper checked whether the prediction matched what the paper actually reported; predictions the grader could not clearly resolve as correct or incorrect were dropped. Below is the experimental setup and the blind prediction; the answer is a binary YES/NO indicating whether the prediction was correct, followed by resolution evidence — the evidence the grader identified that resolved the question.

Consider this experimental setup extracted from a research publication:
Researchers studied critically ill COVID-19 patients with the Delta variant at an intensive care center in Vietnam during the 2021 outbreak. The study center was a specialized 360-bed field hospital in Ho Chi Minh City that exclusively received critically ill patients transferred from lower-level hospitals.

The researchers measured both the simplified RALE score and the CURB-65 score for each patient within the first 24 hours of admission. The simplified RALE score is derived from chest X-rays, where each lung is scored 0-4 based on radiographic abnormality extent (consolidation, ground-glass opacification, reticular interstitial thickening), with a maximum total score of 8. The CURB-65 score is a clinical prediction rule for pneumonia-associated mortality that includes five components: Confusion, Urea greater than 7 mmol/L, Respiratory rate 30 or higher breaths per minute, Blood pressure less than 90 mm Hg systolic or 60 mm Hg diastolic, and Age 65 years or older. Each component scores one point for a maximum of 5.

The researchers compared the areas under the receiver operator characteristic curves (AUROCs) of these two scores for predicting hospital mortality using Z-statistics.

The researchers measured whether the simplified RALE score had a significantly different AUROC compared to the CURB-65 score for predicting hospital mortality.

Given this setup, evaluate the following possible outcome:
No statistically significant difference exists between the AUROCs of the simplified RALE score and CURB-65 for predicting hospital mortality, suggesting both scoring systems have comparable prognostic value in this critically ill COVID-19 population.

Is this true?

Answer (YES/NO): YES